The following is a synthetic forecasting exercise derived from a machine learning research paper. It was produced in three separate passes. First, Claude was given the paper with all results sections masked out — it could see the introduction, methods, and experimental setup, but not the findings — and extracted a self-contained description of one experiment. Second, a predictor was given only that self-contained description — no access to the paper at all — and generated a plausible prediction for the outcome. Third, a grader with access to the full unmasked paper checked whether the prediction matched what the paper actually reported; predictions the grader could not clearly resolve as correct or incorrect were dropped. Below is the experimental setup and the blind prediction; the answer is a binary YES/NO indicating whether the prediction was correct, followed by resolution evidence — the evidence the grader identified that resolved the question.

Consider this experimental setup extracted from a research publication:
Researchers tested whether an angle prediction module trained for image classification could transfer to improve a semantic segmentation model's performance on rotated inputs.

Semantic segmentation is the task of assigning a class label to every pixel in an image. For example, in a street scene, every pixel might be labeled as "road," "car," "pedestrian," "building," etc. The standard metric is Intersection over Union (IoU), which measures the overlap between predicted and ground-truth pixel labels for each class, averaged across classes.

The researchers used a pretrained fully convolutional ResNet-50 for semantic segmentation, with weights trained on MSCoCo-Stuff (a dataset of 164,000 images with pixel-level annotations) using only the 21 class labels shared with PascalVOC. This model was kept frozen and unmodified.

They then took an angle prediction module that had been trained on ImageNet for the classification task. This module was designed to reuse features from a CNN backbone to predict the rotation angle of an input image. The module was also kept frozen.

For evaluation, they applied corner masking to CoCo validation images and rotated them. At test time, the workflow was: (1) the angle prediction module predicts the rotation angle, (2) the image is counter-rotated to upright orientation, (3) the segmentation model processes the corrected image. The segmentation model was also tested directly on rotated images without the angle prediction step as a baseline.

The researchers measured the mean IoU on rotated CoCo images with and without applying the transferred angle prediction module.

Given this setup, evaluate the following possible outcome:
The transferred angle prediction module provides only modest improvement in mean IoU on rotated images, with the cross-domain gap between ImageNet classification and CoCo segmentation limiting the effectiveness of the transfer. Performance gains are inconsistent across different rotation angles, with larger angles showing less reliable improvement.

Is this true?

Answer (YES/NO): NO